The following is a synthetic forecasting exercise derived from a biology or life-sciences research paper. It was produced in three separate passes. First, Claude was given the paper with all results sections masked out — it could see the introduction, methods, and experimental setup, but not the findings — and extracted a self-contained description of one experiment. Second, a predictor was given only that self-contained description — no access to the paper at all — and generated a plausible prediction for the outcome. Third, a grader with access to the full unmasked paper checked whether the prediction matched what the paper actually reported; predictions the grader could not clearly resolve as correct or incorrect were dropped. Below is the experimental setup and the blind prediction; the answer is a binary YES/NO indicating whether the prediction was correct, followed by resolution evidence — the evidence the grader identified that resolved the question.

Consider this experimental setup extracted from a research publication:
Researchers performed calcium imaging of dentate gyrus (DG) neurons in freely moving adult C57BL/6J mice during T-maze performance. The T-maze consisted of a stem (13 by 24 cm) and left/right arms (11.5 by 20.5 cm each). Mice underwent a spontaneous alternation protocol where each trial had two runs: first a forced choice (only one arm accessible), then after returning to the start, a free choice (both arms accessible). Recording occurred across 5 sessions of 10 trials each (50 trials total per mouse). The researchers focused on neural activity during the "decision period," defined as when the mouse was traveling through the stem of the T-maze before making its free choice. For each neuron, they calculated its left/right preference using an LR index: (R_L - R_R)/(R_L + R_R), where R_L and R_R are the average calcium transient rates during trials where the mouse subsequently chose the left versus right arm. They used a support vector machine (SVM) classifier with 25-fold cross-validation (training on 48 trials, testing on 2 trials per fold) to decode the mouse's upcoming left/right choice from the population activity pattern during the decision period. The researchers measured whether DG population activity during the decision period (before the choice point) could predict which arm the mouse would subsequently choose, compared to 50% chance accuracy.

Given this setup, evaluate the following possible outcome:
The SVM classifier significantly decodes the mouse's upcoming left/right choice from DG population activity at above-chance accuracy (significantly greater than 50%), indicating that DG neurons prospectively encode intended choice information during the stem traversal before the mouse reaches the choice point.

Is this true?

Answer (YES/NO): YES